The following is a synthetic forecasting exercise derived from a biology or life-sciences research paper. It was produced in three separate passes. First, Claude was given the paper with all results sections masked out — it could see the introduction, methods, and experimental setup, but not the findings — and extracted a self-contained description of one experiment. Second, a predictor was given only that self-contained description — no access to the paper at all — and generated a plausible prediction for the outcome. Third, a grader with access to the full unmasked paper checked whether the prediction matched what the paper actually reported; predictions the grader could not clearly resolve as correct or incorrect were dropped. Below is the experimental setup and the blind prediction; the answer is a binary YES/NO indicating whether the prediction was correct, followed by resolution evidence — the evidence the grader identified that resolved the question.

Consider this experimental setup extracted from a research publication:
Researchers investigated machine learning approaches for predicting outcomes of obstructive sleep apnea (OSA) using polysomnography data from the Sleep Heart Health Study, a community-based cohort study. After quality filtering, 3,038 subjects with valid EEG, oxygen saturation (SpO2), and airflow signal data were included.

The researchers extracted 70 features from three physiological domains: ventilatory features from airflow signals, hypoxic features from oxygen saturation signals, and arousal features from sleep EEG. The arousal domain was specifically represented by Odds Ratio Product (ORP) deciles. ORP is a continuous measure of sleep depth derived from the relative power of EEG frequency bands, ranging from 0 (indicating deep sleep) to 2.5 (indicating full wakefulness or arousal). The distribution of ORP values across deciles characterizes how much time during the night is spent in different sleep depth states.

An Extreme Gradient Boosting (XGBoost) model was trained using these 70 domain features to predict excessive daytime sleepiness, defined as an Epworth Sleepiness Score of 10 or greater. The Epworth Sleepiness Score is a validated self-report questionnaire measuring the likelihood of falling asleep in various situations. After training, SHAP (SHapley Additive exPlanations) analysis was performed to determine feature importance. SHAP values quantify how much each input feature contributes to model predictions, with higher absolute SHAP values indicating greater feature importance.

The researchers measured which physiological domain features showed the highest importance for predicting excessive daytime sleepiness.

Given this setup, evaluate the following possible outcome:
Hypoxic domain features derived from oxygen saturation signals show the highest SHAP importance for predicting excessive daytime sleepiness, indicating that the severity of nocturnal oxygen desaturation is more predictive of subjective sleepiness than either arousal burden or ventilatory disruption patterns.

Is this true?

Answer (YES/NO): NO